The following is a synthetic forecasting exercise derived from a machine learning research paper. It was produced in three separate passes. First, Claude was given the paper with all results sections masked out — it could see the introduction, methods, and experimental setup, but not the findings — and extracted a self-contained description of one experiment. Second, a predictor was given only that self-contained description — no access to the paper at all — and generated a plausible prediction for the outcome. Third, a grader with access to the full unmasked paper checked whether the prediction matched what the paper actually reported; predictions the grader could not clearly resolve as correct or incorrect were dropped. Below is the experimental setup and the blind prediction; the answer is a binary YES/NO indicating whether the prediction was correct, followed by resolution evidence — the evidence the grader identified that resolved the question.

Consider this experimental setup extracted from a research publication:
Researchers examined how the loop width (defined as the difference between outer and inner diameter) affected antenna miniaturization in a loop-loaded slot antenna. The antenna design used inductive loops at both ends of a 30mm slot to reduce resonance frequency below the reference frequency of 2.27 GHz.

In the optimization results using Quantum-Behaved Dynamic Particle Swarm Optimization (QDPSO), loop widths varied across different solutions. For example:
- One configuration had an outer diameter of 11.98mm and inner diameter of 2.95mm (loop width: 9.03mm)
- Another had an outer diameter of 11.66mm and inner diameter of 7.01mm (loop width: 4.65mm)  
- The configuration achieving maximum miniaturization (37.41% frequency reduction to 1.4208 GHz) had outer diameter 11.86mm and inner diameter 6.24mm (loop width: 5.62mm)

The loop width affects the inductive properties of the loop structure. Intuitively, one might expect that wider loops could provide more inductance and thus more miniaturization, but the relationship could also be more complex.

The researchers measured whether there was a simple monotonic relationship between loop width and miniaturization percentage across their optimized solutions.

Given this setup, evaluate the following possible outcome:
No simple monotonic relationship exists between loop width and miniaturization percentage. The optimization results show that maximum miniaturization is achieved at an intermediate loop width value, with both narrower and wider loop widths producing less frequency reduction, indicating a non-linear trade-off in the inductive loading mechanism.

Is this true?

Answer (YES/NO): YES